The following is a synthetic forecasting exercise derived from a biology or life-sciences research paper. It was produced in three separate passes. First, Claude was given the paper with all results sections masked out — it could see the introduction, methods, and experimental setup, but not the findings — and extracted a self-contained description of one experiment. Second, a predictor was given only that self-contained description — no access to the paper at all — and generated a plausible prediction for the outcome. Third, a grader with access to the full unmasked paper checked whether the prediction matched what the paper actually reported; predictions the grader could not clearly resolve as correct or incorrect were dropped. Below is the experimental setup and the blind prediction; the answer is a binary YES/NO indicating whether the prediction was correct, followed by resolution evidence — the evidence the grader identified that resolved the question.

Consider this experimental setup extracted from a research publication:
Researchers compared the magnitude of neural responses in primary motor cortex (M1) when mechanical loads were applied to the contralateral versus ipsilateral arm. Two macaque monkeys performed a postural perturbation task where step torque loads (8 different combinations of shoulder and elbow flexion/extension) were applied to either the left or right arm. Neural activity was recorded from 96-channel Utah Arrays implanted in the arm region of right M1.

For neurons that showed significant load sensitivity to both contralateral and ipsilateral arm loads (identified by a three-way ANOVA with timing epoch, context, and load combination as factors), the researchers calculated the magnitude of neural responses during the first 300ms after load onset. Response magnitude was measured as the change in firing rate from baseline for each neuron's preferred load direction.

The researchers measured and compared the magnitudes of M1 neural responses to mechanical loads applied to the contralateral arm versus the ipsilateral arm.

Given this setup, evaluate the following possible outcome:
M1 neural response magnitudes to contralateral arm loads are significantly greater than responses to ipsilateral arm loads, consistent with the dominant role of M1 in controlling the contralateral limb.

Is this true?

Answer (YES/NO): YES